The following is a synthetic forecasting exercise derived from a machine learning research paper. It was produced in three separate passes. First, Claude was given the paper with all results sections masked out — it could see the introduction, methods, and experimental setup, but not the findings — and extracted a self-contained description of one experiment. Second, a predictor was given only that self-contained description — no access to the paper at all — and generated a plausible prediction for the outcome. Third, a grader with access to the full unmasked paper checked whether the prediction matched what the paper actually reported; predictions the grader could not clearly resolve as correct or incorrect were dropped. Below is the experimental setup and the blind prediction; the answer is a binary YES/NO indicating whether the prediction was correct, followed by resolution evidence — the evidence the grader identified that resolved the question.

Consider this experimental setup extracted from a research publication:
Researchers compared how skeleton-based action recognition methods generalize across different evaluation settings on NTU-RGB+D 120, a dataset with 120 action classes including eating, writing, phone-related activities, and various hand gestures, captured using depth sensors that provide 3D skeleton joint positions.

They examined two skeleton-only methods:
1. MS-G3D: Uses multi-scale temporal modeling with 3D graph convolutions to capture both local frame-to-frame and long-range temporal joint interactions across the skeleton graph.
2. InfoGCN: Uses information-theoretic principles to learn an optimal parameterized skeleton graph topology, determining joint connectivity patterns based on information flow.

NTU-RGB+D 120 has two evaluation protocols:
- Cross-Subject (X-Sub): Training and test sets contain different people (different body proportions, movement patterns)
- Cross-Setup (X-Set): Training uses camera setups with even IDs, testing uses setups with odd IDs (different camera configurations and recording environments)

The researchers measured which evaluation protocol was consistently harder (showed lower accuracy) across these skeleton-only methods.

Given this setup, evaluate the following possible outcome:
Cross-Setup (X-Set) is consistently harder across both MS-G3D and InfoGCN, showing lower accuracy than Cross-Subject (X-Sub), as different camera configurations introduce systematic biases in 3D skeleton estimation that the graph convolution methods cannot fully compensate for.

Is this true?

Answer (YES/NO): NO